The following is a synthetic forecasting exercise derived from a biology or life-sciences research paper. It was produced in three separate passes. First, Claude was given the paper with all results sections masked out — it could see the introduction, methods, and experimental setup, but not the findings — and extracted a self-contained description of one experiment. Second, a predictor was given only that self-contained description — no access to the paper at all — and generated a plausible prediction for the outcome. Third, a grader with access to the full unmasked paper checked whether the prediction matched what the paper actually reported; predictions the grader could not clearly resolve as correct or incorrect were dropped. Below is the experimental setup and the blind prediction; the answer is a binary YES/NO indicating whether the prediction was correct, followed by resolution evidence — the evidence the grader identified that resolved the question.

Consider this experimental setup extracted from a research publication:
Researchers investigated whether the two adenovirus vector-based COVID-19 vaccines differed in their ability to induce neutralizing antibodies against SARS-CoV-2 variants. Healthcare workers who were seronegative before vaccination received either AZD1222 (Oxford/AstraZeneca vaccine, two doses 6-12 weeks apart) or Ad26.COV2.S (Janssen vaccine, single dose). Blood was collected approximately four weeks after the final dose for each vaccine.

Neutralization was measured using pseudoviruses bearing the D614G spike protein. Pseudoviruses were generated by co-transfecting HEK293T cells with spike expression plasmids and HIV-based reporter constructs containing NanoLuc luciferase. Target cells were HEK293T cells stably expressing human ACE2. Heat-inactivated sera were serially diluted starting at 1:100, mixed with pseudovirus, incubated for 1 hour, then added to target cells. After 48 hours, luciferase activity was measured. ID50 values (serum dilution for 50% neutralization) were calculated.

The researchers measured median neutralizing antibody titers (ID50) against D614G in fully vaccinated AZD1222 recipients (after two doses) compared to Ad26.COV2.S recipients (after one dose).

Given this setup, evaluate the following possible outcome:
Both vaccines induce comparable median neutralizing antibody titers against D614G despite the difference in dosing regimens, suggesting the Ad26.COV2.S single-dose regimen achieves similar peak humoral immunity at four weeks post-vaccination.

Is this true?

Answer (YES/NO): NO